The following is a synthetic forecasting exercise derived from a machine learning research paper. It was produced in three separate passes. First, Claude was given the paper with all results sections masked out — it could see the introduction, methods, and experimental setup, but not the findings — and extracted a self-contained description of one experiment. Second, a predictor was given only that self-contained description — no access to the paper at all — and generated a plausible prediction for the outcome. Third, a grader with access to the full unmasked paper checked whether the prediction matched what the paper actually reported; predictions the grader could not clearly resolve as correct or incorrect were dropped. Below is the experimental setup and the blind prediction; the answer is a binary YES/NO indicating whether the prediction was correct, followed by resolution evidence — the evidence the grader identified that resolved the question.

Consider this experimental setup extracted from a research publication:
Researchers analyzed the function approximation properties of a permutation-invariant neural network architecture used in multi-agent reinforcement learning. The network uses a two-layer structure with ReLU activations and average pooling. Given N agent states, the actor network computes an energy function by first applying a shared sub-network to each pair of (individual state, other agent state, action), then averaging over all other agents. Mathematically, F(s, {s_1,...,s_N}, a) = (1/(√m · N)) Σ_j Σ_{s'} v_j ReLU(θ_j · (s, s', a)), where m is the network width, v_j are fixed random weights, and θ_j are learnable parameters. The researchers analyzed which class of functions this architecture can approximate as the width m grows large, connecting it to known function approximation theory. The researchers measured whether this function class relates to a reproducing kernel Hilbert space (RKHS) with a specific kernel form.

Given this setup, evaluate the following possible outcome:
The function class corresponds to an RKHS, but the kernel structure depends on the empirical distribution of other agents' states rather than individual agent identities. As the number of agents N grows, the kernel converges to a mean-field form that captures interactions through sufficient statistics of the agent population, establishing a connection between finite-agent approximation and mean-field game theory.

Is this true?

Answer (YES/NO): NO